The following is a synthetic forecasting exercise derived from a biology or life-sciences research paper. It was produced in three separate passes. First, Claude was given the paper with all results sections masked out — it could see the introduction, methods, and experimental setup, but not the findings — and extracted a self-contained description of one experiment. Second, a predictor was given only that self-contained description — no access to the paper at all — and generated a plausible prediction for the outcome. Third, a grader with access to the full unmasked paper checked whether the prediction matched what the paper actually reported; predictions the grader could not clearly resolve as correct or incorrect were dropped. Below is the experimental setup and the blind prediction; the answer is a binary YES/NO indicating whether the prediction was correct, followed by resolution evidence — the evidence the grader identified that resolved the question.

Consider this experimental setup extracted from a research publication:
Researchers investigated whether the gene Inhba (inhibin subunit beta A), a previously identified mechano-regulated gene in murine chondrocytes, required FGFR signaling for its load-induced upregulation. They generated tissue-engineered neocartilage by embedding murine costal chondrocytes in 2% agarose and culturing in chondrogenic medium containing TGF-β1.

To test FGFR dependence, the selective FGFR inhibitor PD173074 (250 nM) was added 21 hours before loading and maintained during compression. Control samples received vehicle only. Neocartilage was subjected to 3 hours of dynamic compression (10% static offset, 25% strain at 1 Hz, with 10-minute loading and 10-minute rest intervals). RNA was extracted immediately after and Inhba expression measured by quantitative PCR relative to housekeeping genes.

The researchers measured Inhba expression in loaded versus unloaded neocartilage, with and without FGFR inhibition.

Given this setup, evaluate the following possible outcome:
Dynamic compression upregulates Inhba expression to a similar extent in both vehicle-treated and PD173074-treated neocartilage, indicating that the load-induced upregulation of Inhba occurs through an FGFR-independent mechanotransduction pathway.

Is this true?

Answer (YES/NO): YES